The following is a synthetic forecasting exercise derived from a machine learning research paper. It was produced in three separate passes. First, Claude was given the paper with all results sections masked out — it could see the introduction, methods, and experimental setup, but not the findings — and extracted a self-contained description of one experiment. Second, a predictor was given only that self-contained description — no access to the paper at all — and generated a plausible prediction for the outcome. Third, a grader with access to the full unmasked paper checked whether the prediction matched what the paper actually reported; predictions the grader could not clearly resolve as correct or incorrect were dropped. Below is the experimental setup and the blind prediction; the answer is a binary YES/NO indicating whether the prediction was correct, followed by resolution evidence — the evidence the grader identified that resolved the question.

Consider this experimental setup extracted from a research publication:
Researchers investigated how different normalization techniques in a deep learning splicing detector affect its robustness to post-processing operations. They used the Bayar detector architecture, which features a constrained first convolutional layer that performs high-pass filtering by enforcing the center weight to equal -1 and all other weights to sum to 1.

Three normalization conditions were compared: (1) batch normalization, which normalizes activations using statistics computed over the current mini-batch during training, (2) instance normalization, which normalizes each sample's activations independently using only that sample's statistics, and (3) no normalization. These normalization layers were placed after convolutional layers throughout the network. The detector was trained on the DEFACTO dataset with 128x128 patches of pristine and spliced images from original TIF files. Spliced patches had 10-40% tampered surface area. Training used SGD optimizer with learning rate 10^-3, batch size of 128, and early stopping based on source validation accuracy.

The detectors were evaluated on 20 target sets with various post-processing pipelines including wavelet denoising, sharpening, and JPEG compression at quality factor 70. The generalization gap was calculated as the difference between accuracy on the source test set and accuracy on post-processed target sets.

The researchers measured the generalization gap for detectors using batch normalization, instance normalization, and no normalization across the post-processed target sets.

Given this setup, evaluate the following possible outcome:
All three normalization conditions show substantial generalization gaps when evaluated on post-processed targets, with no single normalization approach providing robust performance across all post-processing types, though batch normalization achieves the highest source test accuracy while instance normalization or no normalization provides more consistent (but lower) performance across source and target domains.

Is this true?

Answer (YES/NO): NO